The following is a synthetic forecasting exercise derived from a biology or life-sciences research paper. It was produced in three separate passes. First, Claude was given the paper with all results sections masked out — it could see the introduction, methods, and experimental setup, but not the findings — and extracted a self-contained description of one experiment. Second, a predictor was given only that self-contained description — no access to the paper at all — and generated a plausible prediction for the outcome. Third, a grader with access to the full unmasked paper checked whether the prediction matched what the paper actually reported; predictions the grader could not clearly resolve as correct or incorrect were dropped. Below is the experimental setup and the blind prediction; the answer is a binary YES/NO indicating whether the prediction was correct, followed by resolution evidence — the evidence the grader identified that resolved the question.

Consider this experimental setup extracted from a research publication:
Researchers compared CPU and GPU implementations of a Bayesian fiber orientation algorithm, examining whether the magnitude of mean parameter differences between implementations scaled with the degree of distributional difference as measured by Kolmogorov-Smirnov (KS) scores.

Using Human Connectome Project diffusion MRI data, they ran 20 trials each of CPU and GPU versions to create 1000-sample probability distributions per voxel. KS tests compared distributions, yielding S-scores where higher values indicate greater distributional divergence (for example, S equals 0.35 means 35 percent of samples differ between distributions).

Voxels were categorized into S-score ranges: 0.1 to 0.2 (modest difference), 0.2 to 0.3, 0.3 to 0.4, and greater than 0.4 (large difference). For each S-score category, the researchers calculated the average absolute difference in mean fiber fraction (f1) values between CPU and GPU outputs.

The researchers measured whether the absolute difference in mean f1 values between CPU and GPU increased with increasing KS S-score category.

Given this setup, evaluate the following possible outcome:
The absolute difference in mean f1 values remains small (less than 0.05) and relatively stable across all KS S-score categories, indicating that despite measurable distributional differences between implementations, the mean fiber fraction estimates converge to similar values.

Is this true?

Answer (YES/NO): NO